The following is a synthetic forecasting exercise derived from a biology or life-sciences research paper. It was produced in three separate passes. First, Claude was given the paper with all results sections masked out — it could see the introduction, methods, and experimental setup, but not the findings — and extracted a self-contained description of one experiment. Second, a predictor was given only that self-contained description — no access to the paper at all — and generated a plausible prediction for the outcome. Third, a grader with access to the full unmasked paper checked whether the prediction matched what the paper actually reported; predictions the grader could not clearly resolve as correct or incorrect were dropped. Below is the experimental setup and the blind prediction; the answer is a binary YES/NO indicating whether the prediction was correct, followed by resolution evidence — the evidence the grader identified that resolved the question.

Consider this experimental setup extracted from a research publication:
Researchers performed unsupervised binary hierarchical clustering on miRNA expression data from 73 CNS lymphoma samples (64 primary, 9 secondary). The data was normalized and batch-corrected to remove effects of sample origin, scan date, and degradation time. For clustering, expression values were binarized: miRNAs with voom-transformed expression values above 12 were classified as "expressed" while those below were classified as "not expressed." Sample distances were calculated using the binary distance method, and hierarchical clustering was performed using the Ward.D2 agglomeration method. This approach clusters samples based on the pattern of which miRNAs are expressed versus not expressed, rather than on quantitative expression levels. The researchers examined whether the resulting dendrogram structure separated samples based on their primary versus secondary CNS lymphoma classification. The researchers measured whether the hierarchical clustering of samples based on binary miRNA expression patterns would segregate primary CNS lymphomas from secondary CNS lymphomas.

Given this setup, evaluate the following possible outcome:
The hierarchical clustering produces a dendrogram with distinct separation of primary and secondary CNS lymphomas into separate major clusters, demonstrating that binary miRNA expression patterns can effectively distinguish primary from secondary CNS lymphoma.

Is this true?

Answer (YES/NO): NO